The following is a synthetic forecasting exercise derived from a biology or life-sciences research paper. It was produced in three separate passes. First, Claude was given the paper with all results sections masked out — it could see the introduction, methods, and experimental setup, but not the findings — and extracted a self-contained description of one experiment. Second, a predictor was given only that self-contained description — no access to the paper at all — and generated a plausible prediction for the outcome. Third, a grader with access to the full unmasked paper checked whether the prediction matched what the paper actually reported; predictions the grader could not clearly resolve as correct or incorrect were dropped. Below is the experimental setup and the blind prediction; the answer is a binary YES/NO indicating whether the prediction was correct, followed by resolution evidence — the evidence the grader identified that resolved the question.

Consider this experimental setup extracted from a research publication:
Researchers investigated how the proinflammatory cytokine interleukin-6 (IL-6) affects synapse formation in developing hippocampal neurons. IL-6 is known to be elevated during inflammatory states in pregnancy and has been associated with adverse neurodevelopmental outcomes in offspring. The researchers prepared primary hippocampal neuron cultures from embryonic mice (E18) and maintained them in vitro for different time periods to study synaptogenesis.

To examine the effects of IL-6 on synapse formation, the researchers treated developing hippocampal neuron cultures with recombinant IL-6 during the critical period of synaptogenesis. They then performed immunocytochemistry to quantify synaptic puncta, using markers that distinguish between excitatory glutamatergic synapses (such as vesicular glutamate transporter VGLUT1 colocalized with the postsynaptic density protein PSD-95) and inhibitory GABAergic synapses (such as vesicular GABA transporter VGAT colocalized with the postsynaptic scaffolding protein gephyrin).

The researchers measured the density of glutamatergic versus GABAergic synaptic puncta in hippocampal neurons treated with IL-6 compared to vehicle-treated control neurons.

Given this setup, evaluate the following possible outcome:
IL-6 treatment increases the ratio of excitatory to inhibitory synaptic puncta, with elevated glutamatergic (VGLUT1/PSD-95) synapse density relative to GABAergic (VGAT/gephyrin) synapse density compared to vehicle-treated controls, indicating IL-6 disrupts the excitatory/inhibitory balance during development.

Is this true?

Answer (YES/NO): YES